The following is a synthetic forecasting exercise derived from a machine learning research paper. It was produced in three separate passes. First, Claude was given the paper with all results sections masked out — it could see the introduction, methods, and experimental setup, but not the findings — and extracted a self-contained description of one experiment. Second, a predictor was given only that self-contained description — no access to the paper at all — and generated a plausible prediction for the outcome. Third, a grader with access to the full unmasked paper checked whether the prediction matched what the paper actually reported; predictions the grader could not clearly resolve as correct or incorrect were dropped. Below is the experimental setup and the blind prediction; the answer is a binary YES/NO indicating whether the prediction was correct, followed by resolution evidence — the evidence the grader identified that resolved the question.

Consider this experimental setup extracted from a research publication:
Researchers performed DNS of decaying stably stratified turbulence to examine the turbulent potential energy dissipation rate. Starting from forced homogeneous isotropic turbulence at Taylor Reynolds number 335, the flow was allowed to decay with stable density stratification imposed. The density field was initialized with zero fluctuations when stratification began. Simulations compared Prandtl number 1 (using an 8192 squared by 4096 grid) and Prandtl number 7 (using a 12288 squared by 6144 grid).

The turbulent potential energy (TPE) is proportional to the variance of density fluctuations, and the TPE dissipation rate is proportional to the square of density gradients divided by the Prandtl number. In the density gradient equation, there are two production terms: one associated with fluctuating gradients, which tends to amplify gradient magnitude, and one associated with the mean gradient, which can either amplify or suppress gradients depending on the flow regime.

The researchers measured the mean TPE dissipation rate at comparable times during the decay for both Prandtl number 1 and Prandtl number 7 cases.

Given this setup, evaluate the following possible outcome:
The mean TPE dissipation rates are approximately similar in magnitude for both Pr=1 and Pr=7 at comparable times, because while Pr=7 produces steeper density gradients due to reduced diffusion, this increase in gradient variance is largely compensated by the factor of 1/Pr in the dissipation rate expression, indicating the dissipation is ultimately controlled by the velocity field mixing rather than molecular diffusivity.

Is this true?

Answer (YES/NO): NO